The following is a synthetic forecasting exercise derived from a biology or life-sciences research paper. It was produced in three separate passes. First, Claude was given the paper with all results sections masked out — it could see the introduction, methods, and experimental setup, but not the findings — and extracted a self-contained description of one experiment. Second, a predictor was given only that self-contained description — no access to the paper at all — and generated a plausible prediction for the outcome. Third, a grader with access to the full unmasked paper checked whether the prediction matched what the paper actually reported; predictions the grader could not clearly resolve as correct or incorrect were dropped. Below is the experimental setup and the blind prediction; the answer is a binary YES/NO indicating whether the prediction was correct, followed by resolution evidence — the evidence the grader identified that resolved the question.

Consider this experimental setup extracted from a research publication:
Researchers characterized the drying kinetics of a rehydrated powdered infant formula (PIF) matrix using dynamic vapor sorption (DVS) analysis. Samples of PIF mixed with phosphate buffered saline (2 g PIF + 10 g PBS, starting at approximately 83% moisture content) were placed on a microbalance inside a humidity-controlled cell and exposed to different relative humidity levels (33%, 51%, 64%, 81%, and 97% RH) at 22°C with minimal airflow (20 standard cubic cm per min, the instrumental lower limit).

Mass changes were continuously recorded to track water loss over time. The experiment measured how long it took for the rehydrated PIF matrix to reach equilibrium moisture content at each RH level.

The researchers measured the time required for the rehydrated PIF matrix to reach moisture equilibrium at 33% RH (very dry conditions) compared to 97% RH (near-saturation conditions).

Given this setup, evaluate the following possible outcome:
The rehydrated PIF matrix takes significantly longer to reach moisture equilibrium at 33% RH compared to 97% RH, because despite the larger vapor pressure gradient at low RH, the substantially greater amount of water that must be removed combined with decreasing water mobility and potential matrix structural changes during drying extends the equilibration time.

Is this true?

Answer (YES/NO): NO